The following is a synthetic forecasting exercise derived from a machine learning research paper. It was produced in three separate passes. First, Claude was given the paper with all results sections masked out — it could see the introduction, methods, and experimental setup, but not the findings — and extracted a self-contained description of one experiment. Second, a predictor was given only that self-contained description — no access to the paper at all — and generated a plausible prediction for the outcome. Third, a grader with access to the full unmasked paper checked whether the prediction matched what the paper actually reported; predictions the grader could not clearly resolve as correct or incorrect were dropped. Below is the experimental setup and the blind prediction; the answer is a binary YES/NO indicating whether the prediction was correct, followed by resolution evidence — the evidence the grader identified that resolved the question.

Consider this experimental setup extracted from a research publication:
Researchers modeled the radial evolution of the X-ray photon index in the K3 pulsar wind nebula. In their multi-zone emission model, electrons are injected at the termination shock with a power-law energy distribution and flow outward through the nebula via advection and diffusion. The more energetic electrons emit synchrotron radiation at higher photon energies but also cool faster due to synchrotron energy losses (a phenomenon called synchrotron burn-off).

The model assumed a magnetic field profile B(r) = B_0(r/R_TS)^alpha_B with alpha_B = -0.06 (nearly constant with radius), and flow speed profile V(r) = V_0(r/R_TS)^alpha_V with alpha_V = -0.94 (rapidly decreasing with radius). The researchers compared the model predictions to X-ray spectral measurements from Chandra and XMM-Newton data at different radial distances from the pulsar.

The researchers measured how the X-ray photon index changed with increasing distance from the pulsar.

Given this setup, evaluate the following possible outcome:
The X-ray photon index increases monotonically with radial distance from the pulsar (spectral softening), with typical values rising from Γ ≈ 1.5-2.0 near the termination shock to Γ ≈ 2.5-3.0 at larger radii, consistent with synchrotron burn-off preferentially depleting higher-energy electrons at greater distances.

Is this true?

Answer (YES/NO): NO